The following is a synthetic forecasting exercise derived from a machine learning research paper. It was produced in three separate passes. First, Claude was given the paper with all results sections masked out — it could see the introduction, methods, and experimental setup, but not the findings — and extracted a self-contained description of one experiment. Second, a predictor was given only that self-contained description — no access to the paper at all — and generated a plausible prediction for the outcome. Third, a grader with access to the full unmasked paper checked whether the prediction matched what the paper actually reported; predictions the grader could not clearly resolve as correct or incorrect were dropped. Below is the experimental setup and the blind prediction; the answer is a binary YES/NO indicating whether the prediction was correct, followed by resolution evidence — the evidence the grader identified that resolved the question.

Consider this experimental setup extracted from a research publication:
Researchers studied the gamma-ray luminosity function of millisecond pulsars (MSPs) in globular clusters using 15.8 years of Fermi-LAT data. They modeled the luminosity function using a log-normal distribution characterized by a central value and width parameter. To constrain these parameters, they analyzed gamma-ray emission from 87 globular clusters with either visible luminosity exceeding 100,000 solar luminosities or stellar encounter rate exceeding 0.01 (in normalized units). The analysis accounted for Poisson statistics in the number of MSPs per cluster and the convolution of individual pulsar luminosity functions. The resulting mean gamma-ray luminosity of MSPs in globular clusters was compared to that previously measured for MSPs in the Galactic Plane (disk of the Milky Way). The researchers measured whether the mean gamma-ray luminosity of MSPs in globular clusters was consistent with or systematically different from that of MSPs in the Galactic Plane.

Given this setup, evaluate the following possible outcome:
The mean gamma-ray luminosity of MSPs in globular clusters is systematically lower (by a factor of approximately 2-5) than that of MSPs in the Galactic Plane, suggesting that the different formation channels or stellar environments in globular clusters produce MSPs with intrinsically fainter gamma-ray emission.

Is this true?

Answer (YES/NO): NO